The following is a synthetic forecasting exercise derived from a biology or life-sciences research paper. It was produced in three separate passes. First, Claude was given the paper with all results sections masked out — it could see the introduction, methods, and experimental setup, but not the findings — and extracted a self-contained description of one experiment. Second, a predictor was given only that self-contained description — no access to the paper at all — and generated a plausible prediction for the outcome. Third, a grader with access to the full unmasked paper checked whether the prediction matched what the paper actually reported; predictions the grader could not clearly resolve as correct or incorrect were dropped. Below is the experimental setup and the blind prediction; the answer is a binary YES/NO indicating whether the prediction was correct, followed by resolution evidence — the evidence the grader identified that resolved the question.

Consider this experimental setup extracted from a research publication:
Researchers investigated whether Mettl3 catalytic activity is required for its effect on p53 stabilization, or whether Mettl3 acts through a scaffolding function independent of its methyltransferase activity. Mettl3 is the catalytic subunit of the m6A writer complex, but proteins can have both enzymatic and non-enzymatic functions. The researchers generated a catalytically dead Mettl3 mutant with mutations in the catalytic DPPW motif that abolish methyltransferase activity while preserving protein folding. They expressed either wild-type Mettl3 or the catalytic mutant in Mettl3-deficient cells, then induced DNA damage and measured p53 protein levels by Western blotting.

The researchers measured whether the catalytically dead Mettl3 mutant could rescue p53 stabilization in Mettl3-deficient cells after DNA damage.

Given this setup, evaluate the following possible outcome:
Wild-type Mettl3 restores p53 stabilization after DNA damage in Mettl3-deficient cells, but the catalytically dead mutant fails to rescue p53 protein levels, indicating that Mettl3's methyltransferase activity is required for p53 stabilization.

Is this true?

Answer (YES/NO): NO